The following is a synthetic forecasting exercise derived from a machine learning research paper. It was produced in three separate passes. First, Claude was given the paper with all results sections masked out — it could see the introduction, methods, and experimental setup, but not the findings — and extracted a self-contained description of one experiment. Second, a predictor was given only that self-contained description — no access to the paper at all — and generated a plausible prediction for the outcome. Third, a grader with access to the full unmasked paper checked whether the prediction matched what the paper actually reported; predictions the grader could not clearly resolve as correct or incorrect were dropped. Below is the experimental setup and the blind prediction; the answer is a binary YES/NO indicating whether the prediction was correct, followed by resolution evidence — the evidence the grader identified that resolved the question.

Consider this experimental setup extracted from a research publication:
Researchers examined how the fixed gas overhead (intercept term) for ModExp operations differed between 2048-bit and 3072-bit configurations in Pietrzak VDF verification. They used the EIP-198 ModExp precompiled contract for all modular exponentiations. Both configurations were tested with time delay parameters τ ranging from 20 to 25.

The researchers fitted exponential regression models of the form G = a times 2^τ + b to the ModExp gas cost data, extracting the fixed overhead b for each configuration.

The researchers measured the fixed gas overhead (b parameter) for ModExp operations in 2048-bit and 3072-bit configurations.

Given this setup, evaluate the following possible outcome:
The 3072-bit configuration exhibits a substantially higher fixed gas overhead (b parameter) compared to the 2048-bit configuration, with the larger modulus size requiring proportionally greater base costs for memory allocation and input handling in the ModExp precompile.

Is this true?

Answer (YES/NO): NO